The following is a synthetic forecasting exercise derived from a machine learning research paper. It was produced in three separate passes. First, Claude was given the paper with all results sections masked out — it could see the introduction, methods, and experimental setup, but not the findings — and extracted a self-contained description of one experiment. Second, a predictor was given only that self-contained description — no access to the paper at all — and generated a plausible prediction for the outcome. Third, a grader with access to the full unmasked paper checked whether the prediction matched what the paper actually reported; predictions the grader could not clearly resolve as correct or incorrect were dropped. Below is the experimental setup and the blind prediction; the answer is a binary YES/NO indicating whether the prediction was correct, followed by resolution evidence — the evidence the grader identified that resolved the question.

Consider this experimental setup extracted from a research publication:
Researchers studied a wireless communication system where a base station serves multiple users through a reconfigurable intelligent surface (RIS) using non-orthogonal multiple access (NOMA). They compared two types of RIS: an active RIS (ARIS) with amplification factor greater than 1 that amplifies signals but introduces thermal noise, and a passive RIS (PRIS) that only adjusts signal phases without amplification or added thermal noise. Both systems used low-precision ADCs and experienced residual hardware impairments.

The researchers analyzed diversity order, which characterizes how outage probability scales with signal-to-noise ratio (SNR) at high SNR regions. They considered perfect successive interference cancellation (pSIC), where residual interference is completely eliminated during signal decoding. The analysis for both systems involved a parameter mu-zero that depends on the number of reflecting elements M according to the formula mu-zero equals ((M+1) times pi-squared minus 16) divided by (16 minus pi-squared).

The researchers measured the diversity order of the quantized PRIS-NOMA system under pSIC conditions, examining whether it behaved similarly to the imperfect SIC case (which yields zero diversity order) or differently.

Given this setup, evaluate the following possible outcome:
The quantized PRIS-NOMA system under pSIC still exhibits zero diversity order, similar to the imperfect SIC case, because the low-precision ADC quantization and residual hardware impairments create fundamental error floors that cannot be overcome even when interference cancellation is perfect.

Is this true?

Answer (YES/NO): NO